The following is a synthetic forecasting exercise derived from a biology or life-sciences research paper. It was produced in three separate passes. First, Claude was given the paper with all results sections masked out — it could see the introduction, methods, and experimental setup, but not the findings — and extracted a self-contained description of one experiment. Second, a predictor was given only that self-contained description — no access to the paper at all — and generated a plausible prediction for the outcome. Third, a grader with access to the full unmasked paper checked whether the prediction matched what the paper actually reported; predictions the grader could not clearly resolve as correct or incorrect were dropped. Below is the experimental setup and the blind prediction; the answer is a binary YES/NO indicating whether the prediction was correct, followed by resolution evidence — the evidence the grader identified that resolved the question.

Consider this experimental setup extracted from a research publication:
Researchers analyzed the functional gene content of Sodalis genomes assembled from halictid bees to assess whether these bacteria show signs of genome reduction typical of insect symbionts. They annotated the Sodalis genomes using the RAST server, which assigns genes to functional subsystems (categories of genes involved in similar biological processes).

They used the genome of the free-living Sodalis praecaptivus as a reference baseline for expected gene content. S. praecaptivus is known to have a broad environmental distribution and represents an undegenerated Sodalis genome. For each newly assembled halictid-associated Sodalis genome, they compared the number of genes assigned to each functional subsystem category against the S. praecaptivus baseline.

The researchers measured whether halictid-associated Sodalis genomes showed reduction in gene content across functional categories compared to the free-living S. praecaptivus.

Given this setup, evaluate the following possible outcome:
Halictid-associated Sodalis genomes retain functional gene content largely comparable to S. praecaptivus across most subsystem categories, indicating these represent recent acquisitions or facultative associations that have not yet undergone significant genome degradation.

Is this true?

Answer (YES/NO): NO